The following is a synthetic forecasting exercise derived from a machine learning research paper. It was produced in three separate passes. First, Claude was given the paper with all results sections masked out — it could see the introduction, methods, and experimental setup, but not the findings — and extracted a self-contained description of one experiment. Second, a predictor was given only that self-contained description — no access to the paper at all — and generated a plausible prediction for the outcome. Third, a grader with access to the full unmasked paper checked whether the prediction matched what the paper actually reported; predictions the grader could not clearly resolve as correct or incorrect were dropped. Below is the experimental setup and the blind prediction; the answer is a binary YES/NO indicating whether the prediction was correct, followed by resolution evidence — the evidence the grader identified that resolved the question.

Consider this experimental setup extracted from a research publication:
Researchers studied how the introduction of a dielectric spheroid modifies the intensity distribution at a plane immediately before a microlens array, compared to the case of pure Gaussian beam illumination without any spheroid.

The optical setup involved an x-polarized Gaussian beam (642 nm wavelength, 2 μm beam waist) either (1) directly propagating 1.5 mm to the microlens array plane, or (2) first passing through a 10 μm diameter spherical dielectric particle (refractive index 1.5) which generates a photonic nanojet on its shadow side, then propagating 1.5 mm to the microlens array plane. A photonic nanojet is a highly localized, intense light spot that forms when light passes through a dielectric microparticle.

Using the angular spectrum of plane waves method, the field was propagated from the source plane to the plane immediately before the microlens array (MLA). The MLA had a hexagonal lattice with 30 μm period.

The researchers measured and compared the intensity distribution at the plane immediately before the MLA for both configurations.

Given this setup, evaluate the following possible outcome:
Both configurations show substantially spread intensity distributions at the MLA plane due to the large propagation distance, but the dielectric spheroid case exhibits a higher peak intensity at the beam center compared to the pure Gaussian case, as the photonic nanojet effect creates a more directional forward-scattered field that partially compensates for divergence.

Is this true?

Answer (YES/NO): NO